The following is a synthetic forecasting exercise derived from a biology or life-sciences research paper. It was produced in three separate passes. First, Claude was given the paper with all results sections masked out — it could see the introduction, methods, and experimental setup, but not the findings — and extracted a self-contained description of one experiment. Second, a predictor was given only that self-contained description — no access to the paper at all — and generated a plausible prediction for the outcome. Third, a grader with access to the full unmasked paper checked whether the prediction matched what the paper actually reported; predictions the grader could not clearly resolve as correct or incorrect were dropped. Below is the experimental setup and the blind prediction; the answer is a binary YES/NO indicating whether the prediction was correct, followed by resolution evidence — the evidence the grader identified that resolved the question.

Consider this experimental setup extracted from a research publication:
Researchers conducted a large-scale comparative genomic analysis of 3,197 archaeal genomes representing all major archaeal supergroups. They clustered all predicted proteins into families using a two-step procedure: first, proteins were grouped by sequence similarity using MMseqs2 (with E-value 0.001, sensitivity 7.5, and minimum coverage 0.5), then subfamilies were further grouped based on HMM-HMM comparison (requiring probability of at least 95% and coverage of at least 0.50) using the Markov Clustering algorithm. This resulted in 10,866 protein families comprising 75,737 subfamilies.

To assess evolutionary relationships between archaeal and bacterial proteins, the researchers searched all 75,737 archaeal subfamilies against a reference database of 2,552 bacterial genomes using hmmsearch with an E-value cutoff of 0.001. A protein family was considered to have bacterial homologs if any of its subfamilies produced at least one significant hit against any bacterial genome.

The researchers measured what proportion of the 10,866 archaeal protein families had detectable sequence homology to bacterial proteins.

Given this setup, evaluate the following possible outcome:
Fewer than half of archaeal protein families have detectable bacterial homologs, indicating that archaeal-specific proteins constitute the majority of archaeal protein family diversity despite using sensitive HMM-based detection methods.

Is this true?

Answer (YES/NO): NO